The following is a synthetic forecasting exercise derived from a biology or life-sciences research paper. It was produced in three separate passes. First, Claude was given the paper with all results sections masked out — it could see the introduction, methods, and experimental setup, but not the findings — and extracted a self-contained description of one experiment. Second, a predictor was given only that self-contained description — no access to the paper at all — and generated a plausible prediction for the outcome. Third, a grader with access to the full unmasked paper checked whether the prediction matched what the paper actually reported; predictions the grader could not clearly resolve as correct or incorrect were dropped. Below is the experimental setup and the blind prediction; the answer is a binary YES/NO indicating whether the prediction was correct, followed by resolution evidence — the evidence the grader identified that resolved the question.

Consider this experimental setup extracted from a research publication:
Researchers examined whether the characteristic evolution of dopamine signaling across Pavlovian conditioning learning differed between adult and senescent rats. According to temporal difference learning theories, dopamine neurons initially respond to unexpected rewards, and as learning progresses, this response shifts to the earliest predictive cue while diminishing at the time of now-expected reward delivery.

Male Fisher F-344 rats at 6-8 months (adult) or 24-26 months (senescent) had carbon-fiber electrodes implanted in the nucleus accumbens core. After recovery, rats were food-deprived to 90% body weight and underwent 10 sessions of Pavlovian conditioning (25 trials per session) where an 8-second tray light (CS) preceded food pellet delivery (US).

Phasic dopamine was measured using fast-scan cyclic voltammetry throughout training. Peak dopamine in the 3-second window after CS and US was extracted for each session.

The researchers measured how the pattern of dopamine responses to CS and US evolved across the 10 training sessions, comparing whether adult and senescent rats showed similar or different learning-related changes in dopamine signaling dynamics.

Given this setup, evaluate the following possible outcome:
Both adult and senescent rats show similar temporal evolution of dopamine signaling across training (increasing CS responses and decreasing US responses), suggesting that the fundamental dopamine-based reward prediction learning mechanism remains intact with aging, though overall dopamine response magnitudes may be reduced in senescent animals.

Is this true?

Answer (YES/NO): NO